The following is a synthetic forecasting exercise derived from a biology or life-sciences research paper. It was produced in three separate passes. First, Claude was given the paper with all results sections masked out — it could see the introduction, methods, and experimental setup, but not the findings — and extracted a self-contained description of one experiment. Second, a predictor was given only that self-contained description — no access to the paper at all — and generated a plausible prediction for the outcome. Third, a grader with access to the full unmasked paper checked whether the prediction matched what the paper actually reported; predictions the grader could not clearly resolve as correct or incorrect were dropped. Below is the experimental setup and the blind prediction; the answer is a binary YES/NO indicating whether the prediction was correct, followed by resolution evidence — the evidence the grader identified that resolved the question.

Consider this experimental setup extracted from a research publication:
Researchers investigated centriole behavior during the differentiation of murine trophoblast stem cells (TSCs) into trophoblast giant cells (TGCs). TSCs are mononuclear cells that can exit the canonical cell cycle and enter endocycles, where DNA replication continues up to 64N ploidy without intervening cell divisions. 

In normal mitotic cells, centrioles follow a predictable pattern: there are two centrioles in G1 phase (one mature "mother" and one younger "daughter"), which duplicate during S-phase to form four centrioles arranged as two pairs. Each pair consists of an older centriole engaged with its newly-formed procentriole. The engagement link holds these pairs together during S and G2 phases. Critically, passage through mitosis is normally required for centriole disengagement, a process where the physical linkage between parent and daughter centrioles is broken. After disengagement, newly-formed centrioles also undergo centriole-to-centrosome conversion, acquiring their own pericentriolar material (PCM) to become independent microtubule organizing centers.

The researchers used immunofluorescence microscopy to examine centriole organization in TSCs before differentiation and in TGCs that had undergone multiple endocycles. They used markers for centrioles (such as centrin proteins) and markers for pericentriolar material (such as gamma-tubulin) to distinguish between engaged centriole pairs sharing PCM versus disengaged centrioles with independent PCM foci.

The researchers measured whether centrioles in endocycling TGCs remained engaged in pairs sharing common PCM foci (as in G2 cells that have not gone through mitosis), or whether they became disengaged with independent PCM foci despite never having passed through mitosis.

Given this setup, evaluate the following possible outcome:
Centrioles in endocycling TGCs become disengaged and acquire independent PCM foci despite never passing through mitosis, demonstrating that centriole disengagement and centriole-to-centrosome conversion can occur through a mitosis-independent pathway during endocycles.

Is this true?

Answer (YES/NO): YES